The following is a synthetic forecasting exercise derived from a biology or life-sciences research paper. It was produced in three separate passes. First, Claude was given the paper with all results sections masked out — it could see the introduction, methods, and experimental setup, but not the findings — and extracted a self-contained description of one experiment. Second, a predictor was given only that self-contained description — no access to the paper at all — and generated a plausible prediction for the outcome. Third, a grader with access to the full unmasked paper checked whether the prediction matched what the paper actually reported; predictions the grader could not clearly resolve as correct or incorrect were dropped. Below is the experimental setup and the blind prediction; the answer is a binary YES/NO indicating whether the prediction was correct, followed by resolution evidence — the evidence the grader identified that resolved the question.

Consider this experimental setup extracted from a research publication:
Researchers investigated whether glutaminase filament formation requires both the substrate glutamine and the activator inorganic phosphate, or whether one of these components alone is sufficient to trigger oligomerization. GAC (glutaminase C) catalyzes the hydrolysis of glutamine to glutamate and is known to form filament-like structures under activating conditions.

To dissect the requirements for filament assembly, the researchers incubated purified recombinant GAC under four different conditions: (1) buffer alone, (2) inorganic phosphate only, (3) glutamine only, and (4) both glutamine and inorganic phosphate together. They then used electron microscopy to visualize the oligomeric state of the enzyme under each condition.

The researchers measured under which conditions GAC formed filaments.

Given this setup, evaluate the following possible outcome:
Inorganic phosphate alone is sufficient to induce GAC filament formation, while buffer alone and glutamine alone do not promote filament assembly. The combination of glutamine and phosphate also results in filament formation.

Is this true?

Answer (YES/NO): NO